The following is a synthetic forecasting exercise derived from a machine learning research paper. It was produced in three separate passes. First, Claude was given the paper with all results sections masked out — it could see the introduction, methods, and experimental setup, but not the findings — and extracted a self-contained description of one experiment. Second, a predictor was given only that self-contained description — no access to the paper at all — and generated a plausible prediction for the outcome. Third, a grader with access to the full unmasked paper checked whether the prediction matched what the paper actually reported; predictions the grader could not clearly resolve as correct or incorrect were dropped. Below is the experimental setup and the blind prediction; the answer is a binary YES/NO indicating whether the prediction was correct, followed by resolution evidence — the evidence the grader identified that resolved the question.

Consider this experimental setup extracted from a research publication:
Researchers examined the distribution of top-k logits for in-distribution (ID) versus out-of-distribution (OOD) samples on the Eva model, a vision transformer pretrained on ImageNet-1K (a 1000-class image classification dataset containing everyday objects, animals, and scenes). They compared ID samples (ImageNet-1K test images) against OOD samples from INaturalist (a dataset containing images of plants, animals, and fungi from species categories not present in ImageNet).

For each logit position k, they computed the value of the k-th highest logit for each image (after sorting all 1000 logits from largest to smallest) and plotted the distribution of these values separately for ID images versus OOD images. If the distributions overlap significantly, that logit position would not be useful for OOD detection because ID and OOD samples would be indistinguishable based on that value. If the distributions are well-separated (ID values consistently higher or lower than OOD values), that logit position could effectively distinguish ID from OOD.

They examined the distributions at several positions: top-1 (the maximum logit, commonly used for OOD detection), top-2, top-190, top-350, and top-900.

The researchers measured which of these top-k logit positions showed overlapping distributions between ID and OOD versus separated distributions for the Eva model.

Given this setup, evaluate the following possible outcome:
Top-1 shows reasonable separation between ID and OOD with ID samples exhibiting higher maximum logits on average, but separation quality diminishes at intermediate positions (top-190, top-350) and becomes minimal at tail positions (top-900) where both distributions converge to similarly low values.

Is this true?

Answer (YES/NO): NO